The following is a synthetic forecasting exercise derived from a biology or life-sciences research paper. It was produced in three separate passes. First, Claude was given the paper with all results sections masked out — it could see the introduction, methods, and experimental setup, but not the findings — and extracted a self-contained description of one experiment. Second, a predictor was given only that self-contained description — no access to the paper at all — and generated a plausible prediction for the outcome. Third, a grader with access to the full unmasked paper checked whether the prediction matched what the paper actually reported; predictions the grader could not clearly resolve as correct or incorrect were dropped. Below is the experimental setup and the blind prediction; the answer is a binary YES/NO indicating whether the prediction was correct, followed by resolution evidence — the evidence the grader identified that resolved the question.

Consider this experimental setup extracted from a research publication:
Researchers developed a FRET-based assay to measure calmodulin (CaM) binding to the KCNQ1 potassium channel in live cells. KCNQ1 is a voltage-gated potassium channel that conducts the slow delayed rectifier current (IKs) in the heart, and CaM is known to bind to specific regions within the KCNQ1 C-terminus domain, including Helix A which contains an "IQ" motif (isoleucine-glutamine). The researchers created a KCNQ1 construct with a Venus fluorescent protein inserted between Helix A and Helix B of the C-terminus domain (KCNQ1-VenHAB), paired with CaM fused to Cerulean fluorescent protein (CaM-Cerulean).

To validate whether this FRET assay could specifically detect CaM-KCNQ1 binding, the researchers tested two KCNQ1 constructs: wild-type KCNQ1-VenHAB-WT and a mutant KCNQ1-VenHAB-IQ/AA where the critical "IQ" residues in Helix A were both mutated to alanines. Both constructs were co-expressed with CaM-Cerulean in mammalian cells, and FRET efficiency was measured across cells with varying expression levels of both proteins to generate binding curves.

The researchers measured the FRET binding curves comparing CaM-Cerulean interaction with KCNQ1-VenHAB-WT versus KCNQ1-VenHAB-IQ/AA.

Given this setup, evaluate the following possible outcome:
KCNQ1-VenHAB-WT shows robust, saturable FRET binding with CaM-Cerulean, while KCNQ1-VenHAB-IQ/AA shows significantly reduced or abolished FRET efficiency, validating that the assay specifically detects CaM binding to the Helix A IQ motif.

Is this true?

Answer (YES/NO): YES